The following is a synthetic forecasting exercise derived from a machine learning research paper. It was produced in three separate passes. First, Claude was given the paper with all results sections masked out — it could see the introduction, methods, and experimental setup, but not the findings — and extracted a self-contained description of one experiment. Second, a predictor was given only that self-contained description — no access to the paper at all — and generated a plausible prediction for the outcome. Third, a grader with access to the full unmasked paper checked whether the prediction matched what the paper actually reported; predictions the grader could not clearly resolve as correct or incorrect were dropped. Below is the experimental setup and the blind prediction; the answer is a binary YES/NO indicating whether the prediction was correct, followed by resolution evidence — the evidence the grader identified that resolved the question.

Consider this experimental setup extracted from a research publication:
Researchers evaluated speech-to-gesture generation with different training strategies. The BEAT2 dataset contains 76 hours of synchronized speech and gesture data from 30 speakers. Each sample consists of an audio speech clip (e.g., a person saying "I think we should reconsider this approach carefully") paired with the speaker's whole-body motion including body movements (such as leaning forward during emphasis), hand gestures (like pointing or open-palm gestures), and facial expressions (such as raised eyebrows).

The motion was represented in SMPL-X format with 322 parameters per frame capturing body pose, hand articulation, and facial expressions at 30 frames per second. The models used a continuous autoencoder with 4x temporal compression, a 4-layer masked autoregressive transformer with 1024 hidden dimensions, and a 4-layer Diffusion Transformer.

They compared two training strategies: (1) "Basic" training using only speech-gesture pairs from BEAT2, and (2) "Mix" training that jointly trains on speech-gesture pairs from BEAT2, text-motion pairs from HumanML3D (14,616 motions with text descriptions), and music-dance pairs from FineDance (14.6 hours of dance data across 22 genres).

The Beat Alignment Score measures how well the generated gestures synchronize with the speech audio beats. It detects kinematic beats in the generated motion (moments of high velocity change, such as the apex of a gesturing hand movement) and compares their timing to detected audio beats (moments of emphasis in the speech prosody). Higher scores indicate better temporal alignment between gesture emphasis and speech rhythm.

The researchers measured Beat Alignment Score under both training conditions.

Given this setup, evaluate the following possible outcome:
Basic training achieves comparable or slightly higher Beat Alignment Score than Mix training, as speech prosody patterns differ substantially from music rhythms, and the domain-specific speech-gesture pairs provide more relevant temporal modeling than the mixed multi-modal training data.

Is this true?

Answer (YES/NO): NO